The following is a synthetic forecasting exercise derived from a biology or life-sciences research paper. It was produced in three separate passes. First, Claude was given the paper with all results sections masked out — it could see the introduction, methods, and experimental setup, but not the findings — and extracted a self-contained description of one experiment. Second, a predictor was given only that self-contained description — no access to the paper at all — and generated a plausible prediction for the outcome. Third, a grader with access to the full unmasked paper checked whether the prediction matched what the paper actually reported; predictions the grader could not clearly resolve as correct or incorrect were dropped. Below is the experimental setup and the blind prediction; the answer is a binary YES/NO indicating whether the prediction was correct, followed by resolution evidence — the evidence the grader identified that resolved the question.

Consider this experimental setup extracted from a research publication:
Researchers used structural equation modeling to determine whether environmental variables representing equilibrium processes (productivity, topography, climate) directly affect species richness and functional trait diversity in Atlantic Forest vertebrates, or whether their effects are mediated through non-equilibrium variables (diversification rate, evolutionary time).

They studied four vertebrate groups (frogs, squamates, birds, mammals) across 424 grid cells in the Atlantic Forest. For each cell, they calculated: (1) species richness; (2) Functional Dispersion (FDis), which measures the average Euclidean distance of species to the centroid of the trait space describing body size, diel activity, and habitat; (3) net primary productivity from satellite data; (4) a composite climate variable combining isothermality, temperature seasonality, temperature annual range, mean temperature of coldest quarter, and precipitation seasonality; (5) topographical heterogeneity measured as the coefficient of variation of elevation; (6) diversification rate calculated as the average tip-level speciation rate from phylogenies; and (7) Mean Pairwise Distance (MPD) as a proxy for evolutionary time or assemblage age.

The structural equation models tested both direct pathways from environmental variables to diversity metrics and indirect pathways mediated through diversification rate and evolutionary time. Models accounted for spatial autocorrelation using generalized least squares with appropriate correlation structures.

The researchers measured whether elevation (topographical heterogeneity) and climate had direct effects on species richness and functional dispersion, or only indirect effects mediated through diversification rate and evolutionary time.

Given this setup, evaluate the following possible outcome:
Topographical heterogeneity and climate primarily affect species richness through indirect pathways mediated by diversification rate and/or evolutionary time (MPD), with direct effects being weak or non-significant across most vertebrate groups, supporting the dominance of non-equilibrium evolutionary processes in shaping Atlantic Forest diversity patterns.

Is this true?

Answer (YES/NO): YES